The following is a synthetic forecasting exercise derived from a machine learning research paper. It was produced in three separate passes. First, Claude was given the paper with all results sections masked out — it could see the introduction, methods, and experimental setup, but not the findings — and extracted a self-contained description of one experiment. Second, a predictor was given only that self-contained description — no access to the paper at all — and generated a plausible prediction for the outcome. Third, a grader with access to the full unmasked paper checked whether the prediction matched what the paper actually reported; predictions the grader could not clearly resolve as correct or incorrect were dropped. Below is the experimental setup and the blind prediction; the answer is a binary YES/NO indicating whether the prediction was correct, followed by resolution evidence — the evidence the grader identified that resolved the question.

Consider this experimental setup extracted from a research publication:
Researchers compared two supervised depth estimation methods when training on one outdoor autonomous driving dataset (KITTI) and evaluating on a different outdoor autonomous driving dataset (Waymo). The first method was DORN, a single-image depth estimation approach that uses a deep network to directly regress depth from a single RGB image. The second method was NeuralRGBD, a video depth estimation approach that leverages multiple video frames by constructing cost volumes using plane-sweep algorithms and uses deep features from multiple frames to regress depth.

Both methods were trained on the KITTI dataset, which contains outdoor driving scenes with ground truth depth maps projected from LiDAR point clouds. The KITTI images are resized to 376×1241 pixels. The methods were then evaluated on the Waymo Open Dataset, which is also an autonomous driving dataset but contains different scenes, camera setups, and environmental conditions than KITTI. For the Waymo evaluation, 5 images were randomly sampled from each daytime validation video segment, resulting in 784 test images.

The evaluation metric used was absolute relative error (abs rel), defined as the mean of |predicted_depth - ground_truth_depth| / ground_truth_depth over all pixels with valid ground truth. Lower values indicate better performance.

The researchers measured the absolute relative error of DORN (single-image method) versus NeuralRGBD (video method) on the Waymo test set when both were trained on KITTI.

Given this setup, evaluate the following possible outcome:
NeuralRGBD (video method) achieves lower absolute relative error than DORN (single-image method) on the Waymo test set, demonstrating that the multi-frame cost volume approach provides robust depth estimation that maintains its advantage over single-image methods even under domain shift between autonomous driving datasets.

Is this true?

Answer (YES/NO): YES